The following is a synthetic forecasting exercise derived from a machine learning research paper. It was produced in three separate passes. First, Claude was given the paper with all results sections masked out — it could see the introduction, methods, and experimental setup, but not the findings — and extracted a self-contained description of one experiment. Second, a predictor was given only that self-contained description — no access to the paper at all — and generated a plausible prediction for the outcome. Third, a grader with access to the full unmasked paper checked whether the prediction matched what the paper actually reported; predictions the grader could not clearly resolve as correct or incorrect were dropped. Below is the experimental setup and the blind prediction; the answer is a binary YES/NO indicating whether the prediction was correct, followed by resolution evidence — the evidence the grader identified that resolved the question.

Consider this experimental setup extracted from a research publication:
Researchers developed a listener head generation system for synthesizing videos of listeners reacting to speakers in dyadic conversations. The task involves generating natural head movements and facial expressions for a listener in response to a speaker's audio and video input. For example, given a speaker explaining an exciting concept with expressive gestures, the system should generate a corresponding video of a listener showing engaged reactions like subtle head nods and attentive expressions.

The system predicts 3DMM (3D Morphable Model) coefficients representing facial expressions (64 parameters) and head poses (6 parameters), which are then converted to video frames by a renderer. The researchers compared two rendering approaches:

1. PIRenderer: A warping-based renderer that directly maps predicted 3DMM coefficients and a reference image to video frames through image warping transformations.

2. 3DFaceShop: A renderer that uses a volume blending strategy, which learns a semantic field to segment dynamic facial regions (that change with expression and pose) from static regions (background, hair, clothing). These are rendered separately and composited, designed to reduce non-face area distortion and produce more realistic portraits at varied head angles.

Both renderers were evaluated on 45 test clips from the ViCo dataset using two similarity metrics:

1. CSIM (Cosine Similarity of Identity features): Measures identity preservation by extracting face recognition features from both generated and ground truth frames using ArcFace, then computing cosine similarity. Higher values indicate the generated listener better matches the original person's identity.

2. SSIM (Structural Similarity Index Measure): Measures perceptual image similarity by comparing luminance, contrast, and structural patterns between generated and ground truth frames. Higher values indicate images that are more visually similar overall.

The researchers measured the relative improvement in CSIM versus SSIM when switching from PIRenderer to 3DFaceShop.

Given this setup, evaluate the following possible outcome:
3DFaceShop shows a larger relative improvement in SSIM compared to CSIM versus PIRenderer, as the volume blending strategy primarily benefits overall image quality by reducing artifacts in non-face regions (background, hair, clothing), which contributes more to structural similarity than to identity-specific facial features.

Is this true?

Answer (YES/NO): YES